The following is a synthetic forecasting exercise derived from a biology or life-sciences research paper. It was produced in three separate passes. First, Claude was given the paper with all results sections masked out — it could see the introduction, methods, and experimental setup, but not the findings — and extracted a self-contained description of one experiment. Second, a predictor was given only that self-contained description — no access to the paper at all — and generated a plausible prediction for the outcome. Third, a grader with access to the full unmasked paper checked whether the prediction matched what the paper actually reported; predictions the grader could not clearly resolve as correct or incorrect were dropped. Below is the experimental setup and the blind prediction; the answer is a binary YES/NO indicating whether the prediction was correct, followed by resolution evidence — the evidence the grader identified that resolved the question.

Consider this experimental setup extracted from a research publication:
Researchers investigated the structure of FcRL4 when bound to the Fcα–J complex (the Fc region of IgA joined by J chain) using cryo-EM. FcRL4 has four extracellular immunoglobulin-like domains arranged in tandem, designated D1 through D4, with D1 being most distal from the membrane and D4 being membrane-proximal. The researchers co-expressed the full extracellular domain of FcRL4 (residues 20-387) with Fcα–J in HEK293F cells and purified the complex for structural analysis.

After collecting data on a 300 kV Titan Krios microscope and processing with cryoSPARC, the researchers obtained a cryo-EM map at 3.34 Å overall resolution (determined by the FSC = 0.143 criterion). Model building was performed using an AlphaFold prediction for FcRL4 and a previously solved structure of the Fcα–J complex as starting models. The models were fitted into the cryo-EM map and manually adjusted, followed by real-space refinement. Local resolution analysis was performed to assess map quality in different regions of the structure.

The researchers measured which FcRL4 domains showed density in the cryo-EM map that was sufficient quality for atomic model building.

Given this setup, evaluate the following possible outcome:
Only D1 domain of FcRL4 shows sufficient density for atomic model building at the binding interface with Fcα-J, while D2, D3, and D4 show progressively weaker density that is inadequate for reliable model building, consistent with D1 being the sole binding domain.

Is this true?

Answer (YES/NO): NO